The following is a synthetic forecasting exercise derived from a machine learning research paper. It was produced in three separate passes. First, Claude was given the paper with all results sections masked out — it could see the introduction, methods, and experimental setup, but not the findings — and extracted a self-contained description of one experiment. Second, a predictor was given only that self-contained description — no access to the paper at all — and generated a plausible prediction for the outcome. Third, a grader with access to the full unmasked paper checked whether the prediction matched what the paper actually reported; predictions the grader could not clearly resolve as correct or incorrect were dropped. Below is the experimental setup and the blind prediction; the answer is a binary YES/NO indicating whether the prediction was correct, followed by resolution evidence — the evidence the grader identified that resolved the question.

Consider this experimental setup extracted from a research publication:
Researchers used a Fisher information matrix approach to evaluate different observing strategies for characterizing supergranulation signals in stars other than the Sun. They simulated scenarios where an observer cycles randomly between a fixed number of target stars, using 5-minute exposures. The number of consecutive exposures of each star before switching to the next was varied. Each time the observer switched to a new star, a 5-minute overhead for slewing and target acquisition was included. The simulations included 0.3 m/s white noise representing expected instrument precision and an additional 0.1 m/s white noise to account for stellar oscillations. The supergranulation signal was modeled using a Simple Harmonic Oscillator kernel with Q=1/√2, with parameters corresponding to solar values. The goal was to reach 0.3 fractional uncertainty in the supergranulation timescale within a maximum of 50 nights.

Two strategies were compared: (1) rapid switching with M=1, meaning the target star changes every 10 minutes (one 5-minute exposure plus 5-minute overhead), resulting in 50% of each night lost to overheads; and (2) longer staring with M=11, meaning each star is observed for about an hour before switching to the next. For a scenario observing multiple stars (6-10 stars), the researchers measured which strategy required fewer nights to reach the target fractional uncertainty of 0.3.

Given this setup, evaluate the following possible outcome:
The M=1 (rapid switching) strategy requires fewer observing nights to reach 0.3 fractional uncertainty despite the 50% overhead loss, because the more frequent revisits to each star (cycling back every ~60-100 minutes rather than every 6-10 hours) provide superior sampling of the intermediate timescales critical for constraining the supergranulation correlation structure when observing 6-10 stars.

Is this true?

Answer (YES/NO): YES